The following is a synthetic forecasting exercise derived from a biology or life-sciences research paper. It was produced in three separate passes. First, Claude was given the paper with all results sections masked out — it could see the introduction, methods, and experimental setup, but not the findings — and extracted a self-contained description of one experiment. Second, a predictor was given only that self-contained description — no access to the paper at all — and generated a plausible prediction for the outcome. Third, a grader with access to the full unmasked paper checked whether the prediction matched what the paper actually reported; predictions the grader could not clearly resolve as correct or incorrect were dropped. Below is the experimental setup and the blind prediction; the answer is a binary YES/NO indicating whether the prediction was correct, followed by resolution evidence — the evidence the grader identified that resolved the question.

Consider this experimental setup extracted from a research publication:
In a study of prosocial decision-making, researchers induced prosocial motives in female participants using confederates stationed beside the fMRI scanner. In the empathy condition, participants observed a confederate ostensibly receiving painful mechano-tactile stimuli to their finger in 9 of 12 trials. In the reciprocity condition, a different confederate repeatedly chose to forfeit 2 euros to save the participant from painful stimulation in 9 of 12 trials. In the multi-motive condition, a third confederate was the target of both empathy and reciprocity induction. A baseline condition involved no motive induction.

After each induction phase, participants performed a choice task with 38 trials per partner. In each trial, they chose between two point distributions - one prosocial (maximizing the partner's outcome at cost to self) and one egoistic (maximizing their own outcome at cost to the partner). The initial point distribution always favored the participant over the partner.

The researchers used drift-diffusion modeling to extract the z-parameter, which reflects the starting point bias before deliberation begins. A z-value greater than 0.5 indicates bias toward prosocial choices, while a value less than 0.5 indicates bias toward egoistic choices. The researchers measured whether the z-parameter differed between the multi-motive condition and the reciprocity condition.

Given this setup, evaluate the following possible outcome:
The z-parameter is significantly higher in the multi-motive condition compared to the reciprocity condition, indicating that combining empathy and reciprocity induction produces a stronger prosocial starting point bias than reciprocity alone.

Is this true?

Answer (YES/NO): YES